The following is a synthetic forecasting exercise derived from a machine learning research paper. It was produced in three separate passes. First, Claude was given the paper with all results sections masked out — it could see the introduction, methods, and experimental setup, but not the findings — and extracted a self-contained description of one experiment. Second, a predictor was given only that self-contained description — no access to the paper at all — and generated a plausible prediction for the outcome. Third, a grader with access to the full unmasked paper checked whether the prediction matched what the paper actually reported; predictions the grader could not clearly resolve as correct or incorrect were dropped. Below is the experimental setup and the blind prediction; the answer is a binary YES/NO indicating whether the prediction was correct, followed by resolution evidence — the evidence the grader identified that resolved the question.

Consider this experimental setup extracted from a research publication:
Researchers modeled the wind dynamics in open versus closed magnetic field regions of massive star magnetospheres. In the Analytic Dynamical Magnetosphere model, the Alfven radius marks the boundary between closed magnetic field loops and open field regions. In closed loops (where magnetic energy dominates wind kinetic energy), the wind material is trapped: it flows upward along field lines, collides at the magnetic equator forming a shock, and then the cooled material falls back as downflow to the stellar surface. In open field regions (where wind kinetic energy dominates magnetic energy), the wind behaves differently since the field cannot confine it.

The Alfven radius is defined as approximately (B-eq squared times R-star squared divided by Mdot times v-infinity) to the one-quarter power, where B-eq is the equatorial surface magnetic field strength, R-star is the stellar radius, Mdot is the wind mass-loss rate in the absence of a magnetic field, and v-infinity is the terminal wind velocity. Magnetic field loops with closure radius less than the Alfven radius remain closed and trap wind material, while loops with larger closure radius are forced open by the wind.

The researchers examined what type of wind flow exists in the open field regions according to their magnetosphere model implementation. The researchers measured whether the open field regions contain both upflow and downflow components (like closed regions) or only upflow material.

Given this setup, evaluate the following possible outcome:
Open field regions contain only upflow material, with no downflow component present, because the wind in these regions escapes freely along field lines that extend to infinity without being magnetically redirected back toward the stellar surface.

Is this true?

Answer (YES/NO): YES